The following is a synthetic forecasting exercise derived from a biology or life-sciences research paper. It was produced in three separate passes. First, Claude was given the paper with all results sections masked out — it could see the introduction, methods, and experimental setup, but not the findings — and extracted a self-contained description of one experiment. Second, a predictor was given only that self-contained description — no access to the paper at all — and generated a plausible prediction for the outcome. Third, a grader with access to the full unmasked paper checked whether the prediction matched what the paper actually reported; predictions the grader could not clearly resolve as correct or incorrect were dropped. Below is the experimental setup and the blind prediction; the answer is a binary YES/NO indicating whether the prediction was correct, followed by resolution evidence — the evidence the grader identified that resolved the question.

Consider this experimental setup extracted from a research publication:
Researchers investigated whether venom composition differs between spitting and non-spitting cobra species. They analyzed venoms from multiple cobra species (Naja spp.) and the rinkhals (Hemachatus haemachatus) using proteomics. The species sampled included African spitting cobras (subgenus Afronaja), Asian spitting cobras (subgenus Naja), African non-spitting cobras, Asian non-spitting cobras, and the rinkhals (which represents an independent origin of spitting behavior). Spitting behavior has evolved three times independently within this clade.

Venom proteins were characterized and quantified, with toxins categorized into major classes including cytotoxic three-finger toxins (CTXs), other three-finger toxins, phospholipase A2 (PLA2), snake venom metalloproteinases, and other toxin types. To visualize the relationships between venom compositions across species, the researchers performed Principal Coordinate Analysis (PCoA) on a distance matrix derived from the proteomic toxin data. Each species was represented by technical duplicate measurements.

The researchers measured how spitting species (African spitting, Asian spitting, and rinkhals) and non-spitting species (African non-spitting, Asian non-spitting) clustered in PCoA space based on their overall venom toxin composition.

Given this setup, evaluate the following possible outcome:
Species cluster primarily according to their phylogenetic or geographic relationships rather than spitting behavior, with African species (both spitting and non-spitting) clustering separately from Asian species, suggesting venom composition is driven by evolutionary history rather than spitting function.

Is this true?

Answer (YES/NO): NO